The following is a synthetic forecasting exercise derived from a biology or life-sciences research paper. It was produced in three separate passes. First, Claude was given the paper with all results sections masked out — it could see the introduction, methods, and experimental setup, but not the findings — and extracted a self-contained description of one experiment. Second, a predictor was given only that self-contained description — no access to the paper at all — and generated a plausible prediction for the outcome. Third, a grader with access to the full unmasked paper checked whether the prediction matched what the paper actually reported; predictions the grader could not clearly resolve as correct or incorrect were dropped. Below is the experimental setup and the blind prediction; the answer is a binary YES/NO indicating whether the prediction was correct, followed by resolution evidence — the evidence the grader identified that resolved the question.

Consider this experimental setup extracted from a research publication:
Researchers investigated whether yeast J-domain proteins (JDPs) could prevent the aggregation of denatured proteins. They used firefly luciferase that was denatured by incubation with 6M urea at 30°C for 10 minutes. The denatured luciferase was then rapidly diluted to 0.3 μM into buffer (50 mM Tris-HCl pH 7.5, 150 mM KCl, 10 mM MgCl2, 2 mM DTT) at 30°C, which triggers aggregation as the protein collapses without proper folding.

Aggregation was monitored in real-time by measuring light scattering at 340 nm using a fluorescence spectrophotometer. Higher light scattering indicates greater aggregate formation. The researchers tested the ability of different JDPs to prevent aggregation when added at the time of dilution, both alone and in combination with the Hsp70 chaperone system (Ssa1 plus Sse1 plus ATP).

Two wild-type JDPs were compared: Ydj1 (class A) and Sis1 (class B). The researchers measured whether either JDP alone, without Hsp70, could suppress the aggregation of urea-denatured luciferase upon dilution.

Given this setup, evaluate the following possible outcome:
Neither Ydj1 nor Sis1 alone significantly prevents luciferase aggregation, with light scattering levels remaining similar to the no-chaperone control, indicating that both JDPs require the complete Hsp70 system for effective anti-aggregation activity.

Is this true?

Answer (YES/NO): NO